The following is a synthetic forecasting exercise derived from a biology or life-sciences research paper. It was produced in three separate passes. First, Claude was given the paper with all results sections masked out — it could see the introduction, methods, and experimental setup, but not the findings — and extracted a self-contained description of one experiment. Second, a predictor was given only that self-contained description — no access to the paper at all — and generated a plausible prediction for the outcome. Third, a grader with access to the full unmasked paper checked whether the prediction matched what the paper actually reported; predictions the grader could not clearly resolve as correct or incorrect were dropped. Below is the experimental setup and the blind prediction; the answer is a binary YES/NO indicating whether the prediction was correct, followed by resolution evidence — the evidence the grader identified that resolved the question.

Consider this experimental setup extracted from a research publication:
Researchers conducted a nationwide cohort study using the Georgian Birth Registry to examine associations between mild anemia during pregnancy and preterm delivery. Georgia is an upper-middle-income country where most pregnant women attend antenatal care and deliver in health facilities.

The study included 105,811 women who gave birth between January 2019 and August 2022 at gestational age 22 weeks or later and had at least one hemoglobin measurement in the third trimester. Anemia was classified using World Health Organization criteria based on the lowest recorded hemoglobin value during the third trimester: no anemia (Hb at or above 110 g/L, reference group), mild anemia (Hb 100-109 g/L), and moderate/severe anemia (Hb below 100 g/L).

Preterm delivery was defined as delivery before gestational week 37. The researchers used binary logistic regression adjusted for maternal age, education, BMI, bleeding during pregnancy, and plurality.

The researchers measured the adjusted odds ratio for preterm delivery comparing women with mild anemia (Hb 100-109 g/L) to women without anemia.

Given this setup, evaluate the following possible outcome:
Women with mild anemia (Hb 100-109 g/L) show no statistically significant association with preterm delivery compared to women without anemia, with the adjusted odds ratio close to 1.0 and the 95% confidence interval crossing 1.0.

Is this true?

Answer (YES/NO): YES